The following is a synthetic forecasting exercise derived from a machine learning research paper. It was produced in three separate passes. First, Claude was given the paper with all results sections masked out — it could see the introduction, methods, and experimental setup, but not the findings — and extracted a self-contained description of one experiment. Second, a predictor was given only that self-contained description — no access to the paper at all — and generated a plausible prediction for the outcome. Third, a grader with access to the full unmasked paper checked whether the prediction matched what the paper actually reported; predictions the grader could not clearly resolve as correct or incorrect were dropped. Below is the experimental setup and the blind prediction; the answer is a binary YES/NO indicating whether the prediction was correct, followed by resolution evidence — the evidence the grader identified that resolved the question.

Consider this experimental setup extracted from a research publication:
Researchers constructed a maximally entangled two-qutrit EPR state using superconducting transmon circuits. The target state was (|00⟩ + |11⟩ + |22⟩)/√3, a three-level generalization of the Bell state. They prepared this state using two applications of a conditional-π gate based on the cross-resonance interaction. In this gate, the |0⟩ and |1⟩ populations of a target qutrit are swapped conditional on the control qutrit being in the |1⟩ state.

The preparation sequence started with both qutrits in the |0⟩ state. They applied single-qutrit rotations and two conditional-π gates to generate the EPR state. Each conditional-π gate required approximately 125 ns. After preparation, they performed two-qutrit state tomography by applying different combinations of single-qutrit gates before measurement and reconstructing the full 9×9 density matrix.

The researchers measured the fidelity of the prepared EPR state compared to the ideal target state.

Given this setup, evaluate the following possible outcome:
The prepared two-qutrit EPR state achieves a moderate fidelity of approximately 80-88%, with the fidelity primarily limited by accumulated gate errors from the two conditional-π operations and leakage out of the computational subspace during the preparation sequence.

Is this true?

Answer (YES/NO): NO